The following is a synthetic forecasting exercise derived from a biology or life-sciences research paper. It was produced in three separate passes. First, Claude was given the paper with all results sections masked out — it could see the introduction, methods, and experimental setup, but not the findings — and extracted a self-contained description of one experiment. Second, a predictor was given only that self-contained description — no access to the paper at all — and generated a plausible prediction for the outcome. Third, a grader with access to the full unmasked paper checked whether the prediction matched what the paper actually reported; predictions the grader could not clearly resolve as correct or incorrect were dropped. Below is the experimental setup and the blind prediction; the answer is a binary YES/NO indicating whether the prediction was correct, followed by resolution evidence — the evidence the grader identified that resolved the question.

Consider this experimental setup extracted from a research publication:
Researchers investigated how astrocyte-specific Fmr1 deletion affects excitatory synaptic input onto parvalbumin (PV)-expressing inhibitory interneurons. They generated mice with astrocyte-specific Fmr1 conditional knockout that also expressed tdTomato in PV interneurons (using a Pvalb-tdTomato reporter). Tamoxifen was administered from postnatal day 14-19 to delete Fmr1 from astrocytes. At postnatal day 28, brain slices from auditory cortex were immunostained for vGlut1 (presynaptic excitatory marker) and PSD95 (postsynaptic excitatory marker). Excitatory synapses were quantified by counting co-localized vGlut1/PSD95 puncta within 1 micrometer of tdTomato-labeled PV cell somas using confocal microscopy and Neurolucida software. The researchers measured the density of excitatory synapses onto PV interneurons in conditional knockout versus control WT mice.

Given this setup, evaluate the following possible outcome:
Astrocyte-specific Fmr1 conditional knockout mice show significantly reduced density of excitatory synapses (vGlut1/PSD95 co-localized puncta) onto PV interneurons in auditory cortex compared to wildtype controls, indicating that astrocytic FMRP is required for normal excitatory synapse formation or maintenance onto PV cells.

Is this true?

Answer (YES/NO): YES